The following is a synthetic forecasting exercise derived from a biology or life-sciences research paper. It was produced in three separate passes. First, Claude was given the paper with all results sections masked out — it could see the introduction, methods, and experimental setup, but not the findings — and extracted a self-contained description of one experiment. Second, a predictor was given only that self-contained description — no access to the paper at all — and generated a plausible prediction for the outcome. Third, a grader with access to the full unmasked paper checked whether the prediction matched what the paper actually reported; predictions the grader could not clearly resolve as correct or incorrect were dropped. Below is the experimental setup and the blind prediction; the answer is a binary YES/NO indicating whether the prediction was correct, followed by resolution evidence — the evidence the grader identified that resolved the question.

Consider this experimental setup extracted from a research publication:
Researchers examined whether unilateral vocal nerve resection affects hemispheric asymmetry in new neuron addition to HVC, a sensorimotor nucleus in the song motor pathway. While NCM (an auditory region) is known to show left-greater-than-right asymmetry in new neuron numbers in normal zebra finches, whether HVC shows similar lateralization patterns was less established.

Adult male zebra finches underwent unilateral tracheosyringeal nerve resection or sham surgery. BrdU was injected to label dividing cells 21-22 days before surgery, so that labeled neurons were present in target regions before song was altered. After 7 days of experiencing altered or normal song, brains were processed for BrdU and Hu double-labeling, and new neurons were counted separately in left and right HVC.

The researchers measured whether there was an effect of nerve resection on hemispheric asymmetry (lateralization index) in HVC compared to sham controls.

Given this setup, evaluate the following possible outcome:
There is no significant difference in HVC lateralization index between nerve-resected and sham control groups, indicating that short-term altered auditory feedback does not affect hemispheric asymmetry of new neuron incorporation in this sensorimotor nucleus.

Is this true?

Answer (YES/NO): YES